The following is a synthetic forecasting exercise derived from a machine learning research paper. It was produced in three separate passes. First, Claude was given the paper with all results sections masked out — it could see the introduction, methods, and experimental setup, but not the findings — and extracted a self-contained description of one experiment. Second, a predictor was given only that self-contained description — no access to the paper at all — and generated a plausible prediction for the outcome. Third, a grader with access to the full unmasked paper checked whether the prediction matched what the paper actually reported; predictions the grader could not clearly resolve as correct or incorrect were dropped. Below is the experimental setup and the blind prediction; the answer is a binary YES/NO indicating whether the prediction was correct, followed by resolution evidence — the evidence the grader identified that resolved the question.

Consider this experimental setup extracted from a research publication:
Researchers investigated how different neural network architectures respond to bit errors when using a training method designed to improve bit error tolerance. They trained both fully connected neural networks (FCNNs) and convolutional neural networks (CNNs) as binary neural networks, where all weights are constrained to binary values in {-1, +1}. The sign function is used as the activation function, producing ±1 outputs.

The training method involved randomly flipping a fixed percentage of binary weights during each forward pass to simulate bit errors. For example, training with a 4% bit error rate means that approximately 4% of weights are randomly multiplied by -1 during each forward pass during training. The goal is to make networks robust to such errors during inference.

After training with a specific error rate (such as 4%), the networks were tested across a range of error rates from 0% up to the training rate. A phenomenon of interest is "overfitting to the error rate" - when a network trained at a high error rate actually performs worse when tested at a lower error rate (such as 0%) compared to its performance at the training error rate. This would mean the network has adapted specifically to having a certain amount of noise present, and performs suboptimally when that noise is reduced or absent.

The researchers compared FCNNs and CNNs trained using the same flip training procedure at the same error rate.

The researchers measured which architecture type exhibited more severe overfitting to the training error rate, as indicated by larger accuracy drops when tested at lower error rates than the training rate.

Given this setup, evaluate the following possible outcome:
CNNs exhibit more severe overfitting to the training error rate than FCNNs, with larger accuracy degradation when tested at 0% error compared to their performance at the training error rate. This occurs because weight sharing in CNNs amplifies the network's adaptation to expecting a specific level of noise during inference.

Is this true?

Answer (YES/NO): NO